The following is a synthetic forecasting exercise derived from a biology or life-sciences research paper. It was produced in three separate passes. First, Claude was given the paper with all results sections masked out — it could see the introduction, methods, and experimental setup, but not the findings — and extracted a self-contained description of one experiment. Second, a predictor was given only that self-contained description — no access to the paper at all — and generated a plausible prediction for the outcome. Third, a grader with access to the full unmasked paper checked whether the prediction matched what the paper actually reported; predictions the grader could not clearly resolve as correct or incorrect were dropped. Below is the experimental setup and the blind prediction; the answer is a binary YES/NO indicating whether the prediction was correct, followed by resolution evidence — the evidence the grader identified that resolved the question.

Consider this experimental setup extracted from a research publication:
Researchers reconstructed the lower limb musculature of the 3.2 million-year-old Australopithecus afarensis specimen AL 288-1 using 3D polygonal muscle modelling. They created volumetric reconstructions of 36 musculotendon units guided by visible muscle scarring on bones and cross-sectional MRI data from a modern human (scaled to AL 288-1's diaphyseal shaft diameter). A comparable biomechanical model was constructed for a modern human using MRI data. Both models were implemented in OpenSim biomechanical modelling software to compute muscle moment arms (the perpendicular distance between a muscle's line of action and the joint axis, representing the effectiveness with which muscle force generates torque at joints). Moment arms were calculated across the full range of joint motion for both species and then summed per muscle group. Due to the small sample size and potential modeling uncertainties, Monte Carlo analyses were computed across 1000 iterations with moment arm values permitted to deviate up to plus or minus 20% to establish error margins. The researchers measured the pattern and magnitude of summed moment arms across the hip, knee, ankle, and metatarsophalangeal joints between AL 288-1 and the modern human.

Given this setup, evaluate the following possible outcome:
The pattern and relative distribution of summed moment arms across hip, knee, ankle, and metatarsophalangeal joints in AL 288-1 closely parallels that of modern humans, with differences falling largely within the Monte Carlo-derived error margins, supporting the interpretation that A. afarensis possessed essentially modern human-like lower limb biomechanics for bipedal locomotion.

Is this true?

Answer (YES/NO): NO